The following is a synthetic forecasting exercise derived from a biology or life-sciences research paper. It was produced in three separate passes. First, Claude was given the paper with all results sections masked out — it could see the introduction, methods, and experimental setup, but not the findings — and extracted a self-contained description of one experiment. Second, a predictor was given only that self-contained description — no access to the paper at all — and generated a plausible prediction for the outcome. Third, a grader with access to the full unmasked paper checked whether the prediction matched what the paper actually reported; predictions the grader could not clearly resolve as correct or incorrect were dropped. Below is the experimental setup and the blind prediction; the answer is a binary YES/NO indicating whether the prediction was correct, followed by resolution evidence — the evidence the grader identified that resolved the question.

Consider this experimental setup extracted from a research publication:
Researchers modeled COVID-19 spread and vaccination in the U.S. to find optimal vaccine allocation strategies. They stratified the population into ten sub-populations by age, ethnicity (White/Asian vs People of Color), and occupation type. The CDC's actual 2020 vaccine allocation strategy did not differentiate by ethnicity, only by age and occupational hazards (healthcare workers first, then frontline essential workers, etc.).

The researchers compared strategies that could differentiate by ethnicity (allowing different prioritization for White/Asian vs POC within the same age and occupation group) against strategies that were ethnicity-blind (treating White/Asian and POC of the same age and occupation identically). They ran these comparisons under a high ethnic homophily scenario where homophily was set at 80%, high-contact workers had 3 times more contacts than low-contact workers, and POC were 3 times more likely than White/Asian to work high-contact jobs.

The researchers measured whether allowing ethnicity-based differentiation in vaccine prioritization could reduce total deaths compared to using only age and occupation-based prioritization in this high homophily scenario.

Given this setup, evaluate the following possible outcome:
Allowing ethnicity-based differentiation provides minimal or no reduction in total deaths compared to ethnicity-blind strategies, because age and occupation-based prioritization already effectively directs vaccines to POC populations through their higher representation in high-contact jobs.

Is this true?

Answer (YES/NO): NO